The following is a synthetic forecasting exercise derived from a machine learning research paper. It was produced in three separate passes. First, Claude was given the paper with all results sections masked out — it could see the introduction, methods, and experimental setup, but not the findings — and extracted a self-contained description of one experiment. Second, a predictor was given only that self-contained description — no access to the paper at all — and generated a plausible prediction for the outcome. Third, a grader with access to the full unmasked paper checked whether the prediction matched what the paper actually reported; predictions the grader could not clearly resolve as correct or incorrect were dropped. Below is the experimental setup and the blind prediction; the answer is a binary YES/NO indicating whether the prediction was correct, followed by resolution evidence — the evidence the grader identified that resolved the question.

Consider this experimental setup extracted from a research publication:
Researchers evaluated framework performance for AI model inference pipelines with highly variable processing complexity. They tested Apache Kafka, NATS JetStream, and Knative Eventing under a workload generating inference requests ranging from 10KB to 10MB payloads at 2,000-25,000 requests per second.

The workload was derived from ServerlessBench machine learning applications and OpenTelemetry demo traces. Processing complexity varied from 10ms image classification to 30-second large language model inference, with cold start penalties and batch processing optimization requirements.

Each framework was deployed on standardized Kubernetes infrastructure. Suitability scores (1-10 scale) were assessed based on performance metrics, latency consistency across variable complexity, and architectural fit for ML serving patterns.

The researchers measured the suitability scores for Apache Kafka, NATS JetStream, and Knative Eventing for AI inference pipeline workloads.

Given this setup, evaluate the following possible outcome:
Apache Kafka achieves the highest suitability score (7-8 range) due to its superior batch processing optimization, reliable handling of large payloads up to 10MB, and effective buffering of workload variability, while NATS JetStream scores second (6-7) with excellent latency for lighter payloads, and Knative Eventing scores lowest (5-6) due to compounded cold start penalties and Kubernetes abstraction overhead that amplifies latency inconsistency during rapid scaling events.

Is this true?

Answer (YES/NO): NO